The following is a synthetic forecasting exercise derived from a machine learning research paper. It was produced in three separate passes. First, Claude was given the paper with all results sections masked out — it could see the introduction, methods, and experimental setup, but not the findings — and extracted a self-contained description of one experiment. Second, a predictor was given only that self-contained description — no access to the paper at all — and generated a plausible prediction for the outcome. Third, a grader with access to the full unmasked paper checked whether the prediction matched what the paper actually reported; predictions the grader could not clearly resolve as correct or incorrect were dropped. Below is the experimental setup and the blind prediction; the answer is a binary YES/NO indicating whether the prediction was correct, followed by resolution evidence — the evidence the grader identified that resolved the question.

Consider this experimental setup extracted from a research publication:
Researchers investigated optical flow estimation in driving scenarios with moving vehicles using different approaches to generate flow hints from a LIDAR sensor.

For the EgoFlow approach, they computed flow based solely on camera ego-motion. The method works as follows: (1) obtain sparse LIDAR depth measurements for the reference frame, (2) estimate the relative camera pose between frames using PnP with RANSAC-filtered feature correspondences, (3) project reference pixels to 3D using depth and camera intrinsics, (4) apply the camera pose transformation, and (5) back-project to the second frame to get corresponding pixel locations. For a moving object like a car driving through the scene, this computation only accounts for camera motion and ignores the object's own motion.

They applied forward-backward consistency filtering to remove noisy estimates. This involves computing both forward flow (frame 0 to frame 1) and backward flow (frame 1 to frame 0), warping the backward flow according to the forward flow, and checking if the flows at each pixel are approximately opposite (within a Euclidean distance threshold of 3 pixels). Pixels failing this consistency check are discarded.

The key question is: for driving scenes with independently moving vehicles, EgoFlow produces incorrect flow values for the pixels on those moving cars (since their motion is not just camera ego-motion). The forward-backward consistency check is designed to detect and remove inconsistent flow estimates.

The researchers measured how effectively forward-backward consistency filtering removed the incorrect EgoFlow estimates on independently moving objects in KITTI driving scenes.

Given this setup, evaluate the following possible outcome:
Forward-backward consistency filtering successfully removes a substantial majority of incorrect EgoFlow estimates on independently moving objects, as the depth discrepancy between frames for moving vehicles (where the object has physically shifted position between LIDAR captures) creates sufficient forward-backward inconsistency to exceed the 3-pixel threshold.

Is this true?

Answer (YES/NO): NO